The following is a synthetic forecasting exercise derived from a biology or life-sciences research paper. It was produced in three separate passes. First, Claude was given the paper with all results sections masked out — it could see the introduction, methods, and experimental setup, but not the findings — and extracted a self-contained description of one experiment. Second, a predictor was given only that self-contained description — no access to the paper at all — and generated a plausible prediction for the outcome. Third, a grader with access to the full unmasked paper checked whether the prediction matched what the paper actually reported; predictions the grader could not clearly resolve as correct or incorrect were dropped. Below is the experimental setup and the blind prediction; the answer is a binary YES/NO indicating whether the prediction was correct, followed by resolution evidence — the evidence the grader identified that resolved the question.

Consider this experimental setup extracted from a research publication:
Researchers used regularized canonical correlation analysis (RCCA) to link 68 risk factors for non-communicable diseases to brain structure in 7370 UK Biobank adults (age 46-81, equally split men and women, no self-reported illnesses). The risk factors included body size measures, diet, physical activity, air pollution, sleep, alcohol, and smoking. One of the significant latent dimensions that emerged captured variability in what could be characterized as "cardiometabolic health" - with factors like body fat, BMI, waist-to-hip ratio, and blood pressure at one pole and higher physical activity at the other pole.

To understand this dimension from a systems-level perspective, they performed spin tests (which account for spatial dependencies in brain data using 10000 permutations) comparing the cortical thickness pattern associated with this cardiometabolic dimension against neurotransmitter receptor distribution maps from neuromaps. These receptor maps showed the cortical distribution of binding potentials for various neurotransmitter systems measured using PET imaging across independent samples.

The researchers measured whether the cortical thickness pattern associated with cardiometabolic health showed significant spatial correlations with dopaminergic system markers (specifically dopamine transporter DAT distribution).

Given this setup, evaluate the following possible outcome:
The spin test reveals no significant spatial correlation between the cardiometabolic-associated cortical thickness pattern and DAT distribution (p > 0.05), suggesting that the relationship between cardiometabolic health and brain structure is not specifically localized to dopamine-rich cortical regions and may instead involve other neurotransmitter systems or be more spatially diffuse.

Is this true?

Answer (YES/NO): NO